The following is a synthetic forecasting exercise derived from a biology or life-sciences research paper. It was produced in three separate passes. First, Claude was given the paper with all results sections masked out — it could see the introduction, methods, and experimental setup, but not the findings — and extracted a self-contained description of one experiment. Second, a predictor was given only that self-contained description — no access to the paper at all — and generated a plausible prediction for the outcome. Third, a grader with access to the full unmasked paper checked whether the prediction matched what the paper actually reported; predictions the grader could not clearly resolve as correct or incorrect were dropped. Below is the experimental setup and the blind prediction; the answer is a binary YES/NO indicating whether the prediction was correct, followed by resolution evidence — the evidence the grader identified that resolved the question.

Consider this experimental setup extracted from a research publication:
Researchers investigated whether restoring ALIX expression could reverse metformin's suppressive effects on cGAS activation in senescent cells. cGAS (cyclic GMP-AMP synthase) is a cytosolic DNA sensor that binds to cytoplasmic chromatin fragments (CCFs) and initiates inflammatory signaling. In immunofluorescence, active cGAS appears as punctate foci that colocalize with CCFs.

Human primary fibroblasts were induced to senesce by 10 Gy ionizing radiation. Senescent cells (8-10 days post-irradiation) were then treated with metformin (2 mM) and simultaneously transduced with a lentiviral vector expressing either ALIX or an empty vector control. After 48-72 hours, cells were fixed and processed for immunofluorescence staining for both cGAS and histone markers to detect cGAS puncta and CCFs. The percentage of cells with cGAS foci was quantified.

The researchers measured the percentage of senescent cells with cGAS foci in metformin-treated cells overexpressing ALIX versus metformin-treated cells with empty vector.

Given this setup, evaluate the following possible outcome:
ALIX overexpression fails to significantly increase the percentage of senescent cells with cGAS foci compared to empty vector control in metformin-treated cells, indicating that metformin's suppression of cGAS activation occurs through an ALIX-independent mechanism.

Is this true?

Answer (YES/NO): NO